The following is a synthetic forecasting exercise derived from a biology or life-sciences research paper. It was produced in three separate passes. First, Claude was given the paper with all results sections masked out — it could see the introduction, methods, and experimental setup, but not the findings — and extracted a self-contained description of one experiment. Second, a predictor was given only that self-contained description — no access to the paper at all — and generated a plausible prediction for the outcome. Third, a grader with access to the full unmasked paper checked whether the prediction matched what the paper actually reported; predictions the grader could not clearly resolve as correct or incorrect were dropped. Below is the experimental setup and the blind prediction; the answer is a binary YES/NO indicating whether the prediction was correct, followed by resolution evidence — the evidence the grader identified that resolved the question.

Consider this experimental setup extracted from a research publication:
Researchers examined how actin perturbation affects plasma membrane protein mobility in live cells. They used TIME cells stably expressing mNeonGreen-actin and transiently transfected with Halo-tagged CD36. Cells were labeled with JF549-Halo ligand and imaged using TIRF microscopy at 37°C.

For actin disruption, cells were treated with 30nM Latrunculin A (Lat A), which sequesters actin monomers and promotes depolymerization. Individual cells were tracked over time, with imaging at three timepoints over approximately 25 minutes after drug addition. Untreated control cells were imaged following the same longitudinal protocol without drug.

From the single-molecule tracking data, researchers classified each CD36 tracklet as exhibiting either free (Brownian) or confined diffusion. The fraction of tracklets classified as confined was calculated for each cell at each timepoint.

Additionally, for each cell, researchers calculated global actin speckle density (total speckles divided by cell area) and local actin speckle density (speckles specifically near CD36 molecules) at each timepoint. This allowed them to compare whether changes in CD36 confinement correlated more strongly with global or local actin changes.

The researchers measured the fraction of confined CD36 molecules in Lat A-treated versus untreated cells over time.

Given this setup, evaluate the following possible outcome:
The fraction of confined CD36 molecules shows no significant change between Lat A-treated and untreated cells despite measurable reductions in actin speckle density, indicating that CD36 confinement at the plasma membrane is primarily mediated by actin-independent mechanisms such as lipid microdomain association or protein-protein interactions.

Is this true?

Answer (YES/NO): NO